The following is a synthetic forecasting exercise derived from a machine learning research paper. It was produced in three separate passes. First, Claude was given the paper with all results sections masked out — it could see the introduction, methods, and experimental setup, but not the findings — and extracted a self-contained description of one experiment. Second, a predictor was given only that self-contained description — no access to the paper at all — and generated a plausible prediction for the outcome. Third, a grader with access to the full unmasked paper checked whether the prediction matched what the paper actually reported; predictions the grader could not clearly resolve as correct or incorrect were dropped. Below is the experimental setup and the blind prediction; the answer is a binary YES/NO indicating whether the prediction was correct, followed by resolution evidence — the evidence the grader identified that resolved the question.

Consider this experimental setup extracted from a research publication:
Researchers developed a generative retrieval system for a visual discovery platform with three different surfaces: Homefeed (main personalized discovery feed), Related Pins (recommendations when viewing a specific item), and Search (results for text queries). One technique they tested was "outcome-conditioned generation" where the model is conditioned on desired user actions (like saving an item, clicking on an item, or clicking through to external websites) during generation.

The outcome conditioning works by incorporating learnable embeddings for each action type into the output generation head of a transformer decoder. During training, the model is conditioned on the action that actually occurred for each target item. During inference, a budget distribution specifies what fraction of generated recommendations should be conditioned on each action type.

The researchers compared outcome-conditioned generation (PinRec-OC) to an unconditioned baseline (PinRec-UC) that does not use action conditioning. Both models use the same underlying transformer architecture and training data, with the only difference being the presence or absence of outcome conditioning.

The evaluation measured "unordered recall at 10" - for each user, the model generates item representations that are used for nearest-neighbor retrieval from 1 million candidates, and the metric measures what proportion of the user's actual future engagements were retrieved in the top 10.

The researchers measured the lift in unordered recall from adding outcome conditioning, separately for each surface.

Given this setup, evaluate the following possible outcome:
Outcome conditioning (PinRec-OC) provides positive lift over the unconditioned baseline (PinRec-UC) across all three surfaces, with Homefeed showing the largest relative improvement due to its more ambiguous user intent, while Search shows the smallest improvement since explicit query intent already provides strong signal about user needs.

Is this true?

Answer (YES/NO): NO